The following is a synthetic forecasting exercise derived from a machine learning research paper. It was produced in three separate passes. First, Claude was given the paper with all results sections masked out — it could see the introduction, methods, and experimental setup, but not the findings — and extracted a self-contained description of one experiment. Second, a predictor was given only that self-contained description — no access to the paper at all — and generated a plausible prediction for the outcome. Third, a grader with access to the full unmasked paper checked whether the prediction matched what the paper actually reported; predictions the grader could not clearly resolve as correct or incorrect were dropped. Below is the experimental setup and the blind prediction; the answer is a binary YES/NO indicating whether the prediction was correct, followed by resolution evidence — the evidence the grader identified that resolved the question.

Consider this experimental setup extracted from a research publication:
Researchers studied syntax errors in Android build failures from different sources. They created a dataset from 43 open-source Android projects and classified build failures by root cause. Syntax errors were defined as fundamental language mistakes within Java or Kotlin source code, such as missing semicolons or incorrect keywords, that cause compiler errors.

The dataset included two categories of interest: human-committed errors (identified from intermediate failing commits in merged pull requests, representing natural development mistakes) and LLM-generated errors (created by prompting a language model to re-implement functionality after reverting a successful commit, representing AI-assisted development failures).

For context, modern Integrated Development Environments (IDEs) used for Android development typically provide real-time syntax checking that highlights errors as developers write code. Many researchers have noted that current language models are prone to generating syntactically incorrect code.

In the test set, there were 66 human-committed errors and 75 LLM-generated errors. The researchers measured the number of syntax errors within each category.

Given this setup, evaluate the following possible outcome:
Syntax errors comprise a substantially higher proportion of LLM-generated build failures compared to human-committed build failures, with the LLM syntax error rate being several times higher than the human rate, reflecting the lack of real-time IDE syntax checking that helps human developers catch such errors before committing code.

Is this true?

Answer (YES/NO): NO